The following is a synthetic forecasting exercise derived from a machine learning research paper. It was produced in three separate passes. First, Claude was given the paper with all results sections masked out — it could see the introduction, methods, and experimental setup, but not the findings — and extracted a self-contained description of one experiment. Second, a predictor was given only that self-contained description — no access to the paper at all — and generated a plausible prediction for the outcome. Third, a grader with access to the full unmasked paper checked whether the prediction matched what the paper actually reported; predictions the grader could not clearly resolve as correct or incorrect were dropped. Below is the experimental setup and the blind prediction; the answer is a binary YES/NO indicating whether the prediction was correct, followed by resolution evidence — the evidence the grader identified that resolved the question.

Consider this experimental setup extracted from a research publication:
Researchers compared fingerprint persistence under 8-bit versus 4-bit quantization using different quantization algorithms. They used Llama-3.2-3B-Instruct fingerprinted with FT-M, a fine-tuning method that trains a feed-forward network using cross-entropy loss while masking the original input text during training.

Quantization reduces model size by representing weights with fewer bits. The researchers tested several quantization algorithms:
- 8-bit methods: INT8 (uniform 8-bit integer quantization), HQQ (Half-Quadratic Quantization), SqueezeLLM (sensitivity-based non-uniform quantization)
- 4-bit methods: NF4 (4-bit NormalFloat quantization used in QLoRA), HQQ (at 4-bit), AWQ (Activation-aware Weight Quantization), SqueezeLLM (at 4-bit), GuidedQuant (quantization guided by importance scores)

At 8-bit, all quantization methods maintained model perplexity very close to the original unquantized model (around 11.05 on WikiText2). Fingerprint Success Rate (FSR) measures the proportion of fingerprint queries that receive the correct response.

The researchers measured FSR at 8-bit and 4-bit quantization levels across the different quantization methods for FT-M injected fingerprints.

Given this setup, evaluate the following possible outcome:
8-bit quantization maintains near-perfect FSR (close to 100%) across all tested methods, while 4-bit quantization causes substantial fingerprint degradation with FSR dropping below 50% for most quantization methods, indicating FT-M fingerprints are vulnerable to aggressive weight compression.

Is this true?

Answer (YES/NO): NO